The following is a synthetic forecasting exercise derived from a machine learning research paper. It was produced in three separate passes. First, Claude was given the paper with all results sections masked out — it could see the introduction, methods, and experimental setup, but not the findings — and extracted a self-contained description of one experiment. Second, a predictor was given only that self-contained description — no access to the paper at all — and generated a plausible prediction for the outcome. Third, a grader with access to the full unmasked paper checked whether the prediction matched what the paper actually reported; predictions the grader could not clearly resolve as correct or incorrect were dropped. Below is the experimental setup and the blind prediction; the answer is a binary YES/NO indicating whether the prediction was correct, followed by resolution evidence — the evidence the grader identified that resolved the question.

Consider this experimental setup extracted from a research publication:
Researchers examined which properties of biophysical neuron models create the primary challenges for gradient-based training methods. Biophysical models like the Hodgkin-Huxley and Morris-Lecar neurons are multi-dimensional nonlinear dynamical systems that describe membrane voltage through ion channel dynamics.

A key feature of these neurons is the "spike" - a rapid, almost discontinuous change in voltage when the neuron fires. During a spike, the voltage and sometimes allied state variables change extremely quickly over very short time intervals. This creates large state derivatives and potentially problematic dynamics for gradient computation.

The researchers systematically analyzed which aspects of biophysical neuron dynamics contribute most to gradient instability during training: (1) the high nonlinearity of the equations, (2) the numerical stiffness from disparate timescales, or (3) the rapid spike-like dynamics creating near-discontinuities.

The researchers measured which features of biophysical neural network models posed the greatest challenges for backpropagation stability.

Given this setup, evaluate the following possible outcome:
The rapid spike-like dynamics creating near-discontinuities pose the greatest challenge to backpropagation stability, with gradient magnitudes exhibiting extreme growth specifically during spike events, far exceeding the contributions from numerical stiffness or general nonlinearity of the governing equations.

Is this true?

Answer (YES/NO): YES